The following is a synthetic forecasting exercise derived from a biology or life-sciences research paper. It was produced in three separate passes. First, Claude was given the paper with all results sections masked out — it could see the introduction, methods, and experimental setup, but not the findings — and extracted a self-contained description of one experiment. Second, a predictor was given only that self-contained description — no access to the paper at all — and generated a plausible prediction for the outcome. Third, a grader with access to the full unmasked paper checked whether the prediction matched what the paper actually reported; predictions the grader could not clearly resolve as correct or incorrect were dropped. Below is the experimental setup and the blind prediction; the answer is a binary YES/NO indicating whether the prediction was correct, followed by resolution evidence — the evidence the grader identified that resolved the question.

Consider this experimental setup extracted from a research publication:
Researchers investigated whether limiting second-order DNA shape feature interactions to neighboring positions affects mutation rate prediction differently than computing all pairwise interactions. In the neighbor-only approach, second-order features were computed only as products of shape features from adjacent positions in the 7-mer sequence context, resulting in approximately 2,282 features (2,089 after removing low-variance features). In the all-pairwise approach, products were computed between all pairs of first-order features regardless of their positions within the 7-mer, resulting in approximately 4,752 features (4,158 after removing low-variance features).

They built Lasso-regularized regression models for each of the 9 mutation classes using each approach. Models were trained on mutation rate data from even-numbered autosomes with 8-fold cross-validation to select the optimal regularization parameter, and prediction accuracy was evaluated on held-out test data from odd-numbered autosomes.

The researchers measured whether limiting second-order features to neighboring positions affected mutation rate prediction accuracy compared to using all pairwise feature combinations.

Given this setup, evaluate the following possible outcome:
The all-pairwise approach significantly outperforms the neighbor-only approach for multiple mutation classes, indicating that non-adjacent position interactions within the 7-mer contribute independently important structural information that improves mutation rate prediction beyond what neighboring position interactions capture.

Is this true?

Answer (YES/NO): NO